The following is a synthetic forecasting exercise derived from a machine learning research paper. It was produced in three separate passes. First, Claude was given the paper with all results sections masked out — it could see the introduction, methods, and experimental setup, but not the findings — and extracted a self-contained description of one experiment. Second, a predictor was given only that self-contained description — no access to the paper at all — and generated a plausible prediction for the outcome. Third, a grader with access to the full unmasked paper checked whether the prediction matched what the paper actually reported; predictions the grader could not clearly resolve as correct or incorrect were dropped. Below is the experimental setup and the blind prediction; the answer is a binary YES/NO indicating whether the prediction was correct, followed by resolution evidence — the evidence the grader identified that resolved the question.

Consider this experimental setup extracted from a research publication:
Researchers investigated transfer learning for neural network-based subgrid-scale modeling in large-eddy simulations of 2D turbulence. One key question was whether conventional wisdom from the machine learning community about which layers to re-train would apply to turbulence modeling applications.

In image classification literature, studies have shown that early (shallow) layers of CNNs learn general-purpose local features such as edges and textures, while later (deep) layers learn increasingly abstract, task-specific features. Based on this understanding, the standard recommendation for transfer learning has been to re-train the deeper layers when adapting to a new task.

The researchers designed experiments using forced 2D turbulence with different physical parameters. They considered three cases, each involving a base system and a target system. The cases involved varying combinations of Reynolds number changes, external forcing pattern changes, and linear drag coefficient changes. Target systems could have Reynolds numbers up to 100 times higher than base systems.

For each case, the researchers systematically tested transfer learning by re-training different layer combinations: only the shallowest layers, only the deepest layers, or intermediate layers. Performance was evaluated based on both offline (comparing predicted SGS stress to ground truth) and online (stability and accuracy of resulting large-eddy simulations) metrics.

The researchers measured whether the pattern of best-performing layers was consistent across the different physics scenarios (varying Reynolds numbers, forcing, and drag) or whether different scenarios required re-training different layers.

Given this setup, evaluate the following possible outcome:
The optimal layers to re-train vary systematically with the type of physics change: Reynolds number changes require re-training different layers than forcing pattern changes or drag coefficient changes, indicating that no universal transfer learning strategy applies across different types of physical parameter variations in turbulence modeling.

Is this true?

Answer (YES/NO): NO